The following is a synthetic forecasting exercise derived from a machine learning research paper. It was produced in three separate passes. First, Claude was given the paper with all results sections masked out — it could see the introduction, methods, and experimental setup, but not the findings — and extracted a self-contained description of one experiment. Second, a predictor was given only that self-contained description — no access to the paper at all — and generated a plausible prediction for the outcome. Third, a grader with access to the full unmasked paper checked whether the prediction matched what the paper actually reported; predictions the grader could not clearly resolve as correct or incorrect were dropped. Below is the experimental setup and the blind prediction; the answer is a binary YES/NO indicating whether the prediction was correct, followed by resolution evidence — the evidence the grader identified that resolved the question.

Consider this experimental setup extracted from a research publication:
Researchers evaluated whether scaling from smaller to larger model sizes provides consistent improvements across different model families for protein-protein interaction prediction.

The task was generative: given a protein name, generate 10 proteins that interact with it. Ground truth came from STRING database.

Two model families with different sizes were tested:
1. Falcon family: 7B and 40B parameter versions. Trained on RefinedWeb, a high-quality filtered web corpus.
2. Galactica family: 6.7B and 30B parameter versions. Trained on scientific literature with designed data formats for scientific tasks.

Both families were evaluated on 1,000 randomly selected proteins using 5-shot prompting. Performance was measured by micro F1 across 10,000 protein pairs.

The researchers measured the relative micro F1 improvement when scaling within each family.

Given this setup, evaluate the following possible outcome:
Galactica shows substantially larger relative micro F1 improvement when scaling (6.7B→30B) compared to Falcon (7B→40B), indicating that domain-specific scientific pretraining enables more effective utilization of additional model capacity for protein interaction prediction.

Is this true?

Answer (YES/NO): NO